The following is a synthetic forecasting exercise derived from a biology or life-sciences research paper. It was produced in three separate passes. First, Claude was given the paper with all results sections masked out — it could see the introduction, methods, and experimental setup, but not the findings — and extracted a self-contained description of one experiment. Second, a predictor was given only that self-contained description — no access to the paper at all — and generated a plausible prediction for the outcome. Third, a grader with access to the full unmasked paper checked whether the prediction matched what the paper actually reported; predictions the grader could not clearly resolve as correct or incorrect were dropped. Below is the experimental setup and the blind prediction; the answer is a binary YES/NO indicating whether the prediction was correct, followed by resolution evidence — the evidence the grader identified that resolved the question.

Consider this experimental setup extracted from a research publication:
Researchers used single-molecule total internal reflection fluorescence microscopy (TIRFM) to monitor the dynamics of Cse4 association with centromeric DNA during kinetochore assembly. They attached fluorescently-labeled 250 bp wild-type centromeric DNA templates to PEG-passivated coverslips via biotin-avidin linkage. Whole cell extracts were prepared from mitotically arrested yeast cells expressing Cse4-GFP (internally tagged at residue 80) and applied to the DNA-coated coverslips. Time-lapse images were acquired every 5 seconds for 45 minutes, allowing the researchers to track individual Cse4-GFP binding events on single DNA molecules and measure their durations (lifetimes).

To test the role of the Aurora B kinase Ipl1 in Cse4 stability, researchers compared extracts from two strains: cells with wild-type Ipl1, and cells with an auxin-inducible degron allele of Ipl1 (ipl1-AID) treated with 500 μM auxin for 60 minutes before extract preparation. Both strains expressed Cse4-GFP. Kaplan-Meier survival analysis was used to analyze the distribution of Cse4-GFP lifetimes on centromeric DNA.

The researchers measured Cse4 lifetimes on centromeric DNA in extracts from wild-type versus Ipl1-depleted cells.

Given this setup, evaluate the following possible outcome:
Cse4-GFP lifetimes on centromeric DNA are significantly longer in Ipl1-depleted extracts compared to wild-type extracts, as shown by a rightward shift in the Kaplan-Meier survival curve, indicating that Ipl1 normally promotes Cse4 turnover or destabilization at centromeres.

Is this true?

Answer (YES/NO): NO